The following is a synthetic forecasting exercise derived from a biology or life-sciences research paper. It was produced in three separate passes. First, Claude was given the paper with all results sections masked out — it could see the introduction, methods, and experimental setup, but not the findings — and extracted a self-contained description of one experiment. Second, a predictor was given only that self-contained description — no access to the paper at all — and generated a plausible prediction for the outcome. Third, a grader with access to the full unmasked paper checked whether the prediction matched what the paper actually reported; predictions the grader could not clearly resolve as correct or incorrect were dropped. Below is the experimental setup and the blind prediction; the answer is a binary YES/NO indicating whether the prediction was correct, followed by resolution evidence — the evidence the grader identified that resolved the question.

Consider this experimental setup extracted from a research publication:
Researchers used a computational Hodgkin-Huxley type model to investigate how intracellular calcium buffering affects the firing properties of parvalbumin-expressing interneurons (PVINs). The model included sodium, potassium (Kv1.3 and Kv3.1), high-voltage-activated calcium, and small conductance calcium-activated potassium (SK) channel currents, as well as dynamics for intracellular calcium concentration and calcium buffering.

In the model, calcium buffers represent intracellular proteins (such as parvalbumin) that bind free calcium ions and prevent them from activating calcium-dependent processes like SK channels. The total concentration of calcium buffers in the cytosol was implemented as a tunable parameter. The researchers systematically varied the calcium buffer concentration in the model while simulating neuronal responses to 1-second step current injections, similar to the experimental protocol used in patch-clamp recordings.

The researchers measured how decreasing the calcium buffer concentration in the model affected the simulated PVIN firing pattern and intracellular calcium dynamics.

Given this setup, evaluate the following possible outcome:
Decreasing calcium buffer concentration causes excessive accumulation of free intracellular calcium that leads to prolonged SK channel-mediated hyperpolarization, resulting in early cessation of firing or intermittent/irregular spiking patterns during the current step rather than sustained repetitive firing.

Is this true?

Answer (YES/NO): YES